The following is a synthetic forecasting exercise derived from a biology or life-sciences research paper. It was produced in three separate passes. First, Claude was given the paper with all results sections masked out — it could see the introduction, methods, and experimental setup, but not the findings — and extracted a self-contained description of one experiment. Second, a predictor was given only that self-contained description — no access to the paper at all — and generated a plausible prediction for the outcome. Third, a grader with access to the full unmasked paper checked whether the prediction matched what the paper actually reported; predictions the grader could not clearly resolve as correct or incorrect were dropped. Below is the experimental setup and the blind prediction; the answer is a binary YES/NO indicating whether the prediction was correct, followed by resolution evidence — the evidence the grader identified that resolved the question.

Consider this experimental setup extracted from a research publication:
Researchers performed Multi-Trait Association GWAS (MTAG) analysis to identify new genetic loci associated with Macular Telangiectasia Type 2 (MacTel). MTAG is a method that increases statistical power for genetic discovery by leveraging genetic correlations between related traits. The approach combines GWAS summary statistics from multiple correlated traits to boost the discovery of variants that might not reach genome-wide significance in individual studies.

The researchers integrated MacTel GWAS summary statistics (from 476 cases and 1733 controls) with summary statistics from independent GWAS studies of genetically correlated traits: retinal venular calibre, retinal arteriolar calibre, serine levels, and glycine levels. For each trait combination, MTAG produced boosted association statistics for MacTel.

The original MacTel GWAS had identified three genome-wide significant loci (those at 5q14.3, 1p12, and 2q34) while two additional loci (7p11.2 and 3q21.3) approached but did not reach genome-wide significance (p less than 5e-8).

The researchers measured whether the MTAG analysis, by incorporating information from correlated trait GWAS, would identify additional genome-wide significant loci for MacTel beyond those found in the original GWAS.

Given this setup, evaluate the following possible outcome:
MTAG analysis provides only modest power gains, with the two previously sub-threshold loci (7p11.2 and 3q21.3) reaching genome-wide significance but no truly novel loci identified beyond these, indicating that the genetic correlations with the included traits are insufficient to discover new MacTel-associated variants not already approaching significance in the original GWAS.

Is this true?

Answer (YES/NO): NO